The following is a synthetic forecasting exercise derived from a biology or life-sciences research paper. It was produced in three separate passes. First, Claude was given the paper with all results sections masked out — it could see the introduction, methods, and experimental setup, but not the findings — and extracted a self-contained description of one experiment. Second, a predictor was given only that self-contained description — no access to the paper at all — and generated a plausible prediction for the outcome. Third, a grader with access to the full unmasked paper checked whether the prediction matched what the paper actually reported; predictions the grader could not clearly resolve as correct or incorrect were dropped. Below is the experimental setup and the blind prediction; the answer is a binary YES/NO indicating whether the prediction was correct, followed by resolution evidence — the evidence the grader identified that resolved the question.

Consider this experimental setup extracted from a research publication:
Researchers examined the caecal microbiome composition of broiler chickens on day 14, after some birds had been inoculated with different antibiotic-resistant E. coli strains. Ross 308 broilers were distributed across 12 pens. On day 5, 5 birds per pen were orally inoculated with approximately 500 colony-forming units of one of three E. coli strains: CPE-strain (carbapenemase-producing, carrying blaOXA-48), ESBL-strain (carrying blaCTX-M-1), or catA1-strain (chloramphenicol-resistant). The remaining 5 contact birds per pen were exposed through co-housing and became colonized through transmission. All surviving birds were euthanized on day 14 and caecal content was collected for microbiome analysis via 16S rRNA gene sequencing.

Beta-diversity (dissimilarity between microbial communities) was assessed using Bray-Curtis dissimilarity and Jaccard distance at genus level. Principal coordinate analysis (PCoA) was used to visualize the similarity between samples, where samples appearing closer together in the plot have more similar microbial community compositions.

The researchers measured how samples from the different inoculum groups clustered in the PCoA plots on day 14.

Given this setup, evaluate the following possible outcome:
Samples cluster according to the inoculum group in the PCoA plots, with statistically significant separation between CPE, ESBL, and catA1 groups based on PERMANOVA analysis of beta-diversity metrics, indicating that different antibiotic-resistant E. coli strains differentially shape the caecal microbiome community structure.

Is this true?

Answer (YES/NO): NO